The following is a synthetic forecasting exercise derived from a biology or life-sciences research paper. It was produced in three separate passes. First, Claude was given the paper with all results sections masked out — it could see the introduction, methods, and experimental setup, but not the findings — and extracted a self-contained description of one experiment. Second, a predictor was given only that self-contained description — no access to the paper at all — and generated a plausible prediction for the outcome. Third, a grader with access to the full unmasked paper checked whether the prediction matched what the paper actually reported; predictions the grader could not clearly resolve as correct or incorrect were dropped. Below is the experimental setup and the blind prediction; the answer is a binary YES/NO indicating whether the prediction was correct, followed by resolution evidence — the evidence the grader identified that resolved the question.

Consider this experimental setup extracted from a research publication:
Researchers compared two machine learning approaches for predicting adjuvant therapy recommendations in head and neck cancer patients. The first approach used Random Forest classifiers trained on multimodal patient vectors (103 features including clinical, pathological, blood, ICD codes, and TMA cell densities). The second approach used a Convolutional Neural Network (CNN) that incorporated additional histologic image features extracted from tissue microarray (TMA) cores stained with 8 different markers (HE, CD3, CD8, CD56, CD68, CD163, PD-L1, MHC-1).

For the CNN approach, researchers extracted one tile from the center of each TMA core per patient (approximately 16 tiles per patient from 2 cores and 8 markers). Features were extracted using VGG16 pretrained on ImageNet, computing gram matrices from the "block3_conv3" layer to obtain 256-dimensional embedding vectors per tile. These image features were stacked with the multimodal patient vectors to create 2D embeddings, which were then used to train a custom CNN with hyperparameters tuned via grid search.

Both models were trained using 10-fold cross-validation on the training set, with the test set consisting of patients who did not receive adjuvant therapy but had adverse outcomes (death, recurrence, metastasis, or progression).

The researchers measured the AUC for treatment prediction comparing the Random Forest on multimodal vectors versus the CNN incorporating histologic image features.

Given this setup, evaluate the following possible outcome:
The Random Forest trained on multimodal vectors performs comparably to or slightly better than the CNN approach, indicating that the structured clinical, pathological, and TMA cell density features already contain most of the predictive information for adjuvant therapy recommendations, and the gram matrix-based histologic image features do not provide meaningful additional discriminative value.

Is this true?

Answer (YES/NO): YES